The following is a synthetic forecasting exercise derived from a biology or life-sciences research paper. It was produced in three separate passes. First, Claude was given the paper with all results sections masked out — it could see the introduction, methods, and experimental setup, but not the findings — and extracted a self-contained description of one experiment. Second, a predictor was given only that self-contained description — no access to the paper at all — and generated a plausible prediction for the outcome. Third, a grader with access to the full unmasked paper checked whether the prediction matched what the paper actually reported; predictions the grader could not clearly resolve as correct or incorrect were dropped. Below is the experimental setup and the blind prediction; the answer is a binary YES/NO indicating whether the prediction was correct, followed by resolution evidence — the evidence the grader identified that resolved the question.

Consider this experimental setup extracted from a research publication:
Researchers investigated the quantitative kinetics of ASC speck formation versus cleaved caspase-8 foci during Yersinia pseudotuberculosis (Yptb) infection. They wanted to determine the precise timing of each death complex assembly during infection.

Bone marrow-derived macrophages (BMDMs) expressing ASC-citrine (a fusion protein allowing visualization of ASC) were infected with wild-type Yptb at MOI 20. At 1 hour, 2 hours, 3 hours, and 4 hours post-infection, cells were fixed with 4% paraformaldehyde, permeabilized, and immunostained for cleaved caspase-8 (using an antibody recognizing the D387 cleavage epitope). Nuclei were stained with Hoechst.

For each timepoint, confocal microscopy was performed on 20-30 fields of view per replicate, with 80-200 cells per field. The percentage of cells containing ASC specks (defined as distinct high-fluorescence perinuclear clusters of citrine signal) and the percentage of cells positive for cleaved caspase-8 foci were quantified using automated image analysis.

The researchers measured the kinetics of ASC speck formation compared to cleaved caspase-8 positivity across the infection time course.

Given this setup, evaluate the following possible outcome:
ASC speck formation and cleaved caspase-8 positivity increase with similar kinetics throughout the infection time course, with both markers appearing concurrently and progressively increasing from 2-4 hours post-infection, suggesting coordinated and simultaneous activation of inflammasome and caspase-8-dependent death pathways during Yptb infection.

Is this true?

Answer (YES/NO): NO